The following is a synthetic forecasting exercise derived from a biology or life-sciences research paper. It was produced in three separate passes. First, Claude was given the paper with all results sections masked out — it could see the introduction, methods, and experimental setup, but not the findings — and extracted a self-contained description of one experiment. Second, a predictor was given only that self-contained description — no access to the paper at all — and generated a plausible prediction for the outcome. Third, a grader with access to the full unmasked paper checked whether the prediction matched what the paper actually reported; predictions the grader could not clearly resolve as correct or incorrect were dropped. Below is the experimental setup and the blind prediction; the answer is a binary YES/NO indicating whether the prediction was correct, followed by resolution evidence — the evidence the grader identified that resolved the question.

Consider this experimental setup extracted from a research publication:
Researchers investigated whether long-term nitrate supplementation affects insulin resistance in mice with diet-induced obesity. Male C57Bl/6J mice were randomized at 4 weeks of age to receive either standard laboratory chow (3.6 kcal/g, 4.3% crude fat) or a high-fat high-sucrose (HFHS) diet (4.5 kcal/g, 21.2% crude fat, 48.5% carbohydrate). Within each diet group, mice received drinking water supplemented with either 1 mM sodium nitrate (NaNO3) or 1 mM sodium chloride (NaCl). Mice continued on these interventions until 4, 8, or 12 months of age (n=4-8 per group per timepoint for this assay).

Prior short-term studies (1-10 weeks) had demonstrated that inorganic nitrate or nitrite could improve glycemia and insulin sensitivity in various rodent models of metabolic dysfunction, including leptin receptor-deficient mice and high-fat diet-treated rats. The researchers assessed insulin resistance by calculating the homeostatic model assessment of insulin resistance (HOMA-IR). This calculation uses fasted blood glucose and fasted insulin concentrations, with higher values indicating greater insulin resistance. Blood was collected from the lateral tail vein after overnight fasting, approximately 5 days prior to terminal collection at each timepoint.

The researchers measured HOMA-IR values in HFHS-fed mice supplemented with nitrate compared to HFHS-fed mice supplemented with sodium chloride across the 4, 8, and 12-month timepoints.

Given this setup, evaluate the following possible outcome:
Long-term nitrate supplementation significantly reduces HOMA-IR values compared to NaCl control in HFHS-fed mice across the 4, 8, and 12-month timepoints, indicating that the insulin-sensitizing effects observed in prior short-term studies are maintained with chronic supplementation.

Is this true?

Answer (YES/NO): NO